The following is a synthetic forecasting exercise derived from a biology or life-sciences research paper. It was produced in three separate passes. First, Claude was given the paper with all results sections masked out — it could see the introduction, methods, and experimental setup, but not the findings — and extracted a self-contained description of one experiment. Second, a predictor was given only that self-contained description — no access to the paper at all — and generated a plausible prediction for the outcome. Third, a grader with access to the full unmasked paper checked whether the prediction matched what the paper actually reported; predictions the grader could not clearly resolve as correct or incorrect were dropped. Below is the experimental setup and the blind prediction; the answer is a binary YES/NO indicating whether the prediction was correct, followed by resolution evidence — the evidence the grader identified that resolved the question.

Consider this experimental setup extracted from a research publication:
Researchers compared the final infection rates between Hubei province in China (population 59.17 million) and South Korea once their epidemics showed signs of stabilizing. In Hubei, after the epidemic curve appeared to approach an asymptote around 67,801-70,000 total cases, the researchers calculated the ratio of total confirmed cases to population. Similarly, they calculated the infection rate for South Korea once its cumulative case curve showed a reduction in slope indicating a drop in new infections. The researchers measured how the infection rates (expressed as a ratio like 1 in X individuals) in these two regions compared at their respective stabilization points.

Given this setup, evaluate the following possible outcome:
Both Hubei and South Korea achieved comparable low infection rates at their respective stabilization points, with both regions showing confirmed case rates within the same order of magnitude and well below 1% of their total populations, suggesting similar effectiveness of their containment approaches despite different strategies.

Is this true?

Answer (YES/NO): NO